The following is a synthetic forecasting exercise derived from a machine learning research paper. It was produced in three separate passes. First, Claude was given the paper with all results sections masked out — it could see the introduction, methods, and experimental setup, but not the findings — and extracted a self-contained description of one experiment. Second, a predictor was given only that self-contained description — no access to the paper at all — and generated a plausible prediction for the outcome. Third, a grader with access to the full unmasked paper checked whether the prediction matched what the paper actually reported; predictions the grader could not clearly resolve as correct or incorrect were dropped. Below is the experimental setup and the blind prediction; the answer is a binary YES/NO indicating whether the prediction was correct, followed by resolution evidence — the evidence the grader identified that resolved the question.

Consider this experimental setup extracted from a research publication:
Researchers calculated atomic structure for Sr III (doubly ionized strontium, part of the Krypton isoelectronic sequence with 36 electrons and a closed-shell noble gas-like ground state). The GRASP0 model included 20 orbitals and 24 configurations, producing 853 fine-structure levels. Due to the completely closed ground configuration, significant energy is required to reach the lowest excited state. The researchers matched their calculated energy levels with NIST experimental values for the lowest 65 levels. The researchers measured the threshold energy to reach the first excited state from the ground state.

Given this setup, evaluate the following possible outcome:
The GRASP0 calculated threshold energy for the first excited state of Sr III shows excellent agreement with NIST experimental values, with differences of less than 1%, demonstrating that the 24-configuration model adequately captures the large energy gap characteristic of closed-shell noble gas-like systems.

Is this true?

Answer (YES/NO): YES